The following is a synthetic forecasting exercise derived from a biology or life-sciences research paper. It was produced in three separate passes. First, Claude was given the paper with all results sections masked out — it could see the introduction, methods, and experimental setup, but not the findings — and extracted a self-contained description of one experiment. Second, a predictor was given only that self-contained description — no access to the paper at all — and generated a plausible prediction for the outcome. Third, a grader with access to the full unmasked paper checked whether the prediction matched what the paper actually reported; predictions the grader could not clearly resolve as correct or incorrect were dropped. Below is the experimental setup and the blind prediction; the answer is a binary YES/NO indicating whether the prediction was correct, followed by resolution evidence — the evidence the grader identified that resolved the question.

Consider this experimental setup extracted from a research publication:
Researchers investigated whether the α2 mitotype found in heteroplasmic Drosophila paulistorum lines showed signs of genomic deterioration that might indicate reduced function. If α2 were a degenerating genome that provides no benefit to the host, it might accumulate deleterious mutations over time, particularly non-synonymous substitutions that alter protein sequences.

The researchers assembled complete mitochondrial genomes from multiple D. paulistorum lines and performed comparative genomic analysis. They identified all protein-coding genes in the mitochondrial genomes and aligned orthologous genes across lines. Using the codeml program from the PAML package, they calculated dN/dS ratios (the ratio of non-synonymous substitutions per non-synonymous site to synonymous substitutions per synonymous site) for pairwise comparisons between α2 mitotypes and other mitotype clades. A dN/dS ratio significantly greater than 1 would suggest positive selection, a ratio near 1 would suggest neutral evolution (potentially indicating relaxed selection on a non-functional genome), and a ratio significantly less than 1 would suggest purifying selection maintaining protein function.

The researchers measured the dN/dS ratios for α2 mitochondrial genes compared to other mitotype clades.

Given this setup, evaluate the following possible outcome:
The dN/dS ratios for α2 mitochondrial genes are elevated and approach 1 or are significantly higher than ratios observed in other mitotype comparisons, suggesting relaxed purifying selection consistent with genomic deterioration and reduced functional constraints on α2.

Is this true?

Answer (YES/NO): NO